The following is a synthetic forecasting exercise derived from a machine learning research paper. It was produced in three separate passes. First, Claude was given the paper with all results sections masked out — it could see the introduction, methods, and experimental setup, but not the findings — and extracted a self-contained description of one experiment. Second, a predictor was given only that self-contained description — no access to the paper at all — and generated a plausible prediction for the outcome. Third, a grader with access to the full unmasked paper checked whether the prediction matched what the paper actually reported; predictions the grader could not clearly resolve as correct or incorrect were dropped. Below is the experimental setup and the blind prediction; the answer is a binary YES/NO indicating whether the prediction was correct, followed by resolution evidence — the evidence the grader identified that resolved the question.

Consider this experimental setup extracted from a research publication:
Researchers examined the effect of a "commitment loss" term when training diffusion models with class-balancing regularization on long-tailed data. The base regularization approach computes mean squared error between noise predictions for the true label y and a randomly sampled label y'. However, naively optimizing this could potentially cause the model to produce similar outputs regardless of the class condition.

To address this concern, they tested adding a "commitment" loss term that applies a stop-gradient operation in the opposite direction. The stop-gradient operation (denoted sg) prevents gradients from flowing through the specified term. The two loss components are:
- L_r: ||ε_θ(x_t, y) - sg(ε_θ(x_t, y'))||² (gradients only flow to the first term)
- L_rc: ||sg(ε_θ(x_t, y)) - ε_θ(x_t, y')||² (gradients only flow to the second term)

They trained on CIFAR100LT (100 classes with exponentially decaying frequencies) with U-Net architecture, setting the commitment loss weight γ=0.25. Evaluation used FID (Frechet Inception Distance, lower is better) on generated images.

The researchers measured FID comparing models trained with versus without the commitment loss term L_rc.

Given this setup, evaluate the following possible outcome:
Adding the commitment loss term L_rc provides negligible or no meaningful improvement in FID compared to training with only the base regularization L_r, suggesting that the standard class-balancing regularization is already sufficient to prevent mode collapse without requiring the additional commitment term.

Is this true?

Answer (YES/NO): NO